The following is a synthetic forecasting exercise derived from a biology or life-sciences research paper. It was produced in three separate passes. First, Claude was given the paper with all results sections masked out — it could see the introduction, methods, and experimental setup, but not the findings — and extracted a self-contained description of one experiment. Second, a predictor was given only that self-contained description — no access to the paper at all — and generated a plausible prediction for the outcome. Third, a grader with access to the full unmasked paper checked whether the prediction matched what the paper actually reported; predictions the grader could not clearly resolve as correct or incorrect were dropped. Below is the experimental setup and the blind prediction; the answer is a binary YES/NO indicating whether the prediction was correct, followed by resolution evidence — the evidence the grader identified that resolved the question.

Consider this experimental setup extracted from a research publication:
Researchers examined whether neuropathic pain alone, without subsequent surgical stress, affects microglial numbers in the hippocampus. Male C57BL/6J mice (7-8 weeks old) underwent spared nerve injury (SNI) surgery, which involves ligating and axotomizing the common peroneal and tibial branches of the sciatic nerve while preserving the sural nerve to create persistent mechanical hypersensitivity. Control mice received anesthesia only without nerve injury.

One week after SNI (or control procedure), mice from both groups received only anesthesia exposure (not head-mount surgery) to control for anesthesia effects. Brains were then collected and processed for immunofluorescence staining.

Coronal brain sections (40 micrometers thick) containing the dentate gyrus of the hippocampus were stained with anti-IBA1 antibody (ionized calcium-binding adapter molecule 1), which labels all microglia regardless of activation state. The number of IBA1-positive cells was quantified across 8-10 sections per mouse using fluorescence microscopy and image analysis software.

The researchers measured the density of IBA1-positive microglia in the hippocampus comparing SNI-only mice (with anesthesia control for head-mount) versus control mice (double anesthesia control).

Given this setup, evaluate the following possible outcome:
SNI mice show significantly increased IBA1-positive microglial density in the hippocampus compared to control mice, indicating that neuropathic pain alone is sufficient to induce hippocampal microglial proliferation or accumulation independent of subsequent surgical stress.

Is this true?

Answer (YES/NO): YES